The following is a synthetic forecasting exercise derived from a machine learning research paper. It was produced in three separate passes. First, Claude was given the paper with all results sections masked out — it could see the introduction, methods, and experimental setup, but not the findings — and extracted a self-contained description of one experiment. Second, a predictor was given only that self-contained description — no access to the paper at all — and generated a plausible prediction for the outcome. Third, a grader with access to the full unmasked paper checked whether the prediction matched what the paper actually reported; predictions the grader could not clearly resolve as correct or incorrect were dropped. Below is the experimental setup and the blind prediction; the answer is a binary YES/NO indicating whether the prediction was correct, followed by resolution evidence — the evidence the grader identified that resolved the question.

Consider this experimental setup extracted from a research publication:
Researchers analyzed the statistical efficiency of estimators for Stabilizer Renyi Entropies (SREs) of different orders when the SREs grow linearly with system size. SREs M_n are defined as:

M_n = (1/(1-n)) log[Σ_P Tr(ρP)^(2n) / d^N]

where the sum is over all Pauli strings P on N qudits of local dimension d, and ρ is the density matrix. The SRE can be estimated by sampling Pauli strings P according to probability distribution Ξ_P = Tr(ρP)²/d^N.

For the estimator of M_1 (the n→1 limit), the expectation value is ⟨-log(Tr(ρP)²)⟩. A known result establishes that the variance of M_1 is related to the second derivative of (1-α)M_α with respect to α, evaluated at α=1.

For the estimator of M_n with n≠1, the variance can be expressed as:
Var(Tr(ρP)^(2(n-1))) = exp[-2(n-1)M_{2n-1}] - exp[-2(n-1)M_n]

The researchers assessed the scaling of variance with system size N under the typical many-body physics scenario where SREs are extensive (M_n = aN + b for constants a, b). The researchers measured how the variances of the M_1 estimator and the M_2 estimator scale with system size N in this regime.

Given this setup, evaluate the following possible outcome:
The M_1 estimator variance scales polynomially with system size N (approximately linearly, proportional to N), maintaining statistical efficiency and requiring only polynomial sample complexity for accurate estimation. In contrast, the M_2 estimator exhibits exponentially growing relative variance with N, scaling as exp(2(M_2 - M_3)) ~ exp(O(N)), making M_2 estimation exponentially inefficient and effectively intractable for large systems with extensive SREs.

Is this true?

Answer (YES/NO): YES